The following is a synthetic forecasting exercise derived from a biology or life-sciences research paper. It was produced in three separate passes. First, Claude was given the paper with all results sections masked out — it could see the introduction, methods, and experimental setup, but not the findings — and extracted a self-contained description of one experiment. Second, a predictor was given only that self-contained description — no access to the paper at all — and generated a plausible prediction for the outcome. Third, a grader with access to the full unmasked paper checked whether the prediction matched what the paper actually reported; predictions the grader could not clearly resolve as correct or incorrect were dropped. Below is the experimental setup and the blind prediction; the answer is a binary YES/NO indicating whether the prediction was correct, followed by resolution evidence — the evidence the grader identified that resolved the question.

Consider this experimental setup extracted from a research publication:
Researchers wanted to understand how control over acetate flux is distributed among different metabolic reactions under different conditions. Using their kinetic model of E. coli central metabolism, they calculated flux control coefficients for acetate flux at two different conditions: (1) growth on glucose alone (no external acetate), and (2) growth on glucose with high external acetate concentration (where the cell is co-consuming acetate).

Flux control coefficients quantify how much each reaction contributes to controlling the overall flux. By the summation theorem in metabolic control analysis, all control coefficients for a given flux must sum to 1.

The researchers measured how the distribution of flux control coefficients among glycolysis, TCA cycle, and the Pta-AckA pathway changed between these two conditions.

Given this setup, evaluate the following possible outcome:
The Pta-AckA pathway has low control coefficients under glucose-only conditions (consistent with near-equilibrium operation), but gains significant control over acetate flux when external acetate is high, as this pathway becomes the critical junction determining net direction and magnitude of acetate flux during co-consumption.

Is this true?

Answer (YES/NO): NO